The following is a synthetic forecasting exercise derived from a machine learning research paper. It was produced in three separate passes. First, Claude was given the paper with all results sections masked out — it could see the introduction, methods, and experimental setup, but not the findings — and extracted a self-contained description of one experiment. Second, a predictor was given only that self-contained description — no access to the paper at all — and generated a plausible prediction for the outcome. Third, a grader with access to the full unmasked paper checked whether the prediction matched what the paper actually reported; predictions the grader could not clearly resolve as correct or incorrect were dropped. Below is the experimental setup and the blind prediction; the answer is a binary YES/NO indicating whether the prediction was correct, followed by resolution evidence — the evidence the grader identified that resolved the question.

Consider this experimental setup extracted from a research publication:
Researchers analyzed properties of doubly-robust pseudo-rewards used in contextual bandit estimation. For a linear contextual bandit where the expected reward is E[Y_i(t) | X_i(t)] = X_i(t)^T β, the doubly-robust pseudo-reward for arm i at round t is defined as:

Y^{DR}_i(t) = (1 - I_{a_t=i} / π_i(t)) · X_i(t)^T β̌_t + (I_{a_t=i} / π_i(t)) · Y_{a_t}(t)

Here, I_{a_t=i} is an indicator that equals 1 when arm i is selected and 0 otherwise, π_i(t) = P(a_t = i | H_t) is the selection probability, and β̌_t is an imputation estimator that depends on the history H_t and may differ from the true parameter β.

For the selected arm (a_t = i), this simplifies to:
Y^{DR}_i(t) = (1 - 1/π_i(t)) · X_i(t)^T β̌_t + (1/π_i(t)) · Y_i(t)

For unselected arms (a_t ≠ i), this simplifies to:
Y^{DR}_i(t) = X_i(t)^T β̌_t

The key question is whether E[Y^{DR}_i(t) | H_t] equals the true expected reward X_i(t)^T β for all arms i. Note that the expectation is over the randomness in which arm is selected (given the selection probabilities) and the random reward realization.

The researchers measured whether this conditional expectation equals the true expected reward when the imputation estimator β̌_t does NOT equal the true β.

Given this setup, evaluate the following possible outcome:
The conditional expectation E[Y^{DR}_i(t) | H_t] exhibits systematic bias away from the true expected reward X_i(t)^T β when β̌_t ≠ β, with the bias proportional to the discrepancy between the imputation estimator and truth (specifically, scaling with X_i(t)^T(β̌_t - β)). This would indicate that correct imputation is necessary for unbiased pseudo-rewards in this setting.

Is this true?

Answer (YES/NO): NO